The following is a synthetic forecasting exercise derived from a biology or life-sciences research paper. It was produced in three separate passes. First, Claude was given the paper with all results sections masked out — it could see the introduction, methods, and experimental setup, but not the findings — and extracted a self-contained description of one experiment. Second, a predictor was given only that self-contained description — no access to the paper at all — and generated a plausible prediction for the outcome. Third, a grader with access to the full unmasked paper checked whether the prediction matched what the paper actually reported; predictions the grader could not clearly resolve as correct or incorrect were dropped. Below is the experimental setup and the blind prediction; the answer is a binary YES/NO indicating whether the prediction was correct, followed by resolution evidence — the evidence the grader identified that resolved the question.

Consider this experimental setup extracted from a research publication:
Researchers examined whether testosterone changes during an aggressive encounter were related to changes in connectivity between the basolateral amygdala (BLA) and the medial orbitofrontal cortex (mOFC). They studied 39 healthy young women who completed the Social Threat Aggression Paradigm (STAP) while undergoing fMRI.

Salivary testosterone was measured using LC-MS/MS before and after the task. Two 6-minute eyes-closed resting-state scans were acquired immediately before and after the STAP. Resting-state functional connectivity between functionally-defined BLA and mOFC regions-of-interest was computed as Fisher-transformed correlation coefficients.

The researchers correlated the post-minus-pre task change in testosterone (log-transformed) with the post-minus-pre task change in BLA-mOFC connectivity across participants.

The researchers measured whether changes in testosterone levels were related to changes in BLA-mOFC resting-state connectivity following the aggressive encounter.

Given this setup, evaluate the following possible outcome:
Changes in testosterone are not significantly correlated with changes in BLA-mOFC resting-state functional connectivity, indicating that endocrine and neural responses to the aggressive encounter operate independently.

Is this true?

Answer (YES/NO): YES